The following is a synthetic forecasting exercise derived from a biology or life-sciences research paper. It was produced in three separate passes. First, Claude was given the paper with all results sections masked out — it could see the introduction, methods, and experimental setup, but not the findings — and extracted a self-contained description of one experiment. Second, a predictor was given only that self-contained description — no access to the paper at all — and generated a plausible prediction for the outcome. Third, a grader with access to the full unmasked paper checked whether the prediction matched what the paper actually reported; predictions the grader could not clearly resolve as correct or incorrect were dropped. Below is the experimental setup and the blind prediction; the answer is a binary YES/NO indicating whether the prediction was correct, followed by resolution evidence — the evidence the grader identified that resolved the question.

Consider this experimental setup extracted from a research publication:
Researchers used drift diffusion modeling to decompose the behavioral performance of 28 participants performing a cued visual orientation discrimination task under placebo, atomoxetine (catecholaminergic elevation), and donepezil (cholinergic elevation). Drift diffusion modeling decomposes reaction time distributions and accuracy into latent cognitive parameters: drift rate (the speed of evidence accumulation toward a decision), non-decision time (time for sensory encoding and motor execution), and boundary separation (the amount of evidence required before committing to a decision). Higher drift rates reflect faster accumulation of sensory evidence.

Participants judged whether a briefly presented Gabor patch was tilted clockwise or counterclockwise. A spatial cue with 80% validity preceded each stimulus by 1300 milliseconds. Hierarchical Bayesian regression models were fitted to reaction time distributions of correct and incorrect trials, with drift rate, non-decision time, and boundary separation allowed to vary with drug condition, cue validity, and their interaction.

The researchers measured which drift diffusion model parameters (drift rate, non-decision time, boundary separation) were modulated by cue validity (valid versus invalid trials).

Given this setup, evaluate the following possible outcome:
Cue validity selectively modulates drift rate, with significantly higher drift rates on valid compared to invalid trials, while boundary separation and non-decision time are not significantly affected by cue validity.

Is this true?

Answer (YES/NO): NO